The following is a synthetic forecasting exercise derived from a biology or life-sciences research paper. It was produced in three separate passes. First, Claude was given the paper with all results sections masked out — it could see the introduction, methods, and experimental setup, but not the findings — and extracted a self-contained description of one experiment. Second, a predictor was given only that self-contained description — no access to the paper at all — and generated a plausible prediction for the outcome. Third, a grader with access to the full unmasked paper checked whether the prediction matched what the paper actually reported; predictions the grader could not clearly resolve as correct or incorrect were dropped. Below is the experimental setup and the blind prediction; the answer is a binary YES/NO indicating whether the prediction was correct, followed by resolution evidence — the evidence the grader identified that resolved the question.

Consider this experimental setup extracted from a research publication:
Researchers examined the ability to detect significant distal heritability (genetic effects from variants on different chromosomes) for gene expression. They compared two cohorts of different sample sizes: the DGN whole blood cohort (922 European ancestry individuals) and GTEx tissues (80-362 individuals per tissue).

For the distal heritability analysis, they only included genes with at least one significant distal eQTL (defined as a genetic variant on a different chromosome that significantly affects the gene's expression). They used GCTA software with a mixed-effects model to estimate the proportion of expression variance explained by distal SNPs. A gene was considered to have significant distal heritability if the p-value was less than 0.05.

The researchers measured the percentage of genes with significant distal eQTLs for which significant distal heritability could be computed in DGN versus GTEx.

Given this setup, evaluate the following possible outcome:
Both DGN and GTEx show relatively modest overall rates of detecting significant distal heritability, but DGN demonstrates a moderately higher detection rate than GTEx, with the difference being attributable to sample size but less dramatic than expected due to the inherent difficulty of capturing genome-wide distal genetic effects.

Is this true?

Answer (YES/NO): YES